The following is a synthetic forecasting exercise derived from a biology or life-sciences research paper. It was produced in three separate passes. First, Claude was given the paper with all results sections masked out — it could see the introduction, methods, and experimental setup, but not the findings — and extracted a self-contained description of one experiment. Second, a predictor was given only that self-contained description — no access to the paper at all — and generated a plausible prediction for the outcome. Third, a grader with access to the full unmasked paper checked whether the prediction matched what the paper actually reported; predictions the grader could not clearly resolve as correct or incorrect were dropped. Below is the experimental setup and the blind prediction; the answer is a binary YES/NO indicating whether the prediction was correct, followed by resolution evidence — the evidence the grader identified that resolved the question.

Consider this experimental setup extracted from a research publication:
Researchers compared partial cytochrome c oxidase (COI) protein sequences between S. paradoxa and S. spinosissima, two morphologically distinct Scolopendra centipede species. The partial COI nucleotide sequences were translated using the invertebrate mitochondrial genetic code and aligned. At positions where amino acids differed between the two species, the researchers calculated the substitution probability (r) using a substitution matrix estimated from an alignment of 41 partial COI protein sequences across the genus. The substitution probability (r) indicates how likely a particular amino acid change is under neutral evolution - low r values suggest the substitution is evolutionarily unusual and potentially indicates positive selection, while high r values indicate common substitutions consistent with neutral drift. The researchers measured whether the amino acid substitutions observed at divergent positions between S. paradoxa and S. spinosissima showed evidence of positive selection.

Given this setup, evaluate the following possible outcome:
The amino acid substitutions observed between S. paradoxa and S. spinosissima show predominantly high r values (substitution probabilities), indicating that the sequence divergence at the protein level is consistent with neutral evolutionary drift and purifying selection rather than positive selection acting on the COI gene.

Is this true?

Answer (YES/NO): NO